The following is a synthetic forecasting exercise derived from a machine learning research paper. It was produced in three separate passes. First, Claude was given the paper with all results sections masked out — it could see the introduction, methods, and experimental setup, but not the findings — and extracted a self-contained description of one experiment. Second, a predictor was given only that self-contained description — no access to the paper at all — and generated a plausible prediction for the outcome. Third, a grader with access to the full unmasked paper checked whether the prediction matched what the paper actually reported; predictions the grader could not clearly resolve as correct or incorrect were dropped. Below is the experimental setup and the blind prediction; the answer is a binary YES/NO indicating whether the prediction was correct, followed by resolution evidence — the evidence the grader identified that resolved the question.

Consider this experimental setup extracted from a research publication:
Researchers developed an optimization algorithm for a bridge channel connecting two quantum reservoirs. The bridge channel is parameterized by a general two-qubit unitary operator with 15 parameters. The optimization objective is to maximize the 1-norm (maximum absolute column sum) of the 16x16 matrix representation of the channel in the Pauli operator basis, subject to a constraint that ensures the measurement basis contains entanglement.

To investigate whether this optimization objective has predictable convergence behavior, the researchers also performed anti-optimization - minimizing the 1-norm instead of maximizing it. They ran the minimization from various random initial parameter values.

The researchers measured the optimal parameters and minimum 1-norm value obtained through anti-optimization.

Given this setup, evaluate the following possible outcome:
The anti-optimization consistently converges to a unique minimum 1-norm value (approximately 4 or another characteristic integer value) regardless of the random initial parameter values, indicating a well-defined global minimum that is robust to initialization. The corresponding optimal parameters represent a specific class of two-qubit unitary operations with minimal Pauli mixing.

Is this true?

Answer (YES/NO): YES